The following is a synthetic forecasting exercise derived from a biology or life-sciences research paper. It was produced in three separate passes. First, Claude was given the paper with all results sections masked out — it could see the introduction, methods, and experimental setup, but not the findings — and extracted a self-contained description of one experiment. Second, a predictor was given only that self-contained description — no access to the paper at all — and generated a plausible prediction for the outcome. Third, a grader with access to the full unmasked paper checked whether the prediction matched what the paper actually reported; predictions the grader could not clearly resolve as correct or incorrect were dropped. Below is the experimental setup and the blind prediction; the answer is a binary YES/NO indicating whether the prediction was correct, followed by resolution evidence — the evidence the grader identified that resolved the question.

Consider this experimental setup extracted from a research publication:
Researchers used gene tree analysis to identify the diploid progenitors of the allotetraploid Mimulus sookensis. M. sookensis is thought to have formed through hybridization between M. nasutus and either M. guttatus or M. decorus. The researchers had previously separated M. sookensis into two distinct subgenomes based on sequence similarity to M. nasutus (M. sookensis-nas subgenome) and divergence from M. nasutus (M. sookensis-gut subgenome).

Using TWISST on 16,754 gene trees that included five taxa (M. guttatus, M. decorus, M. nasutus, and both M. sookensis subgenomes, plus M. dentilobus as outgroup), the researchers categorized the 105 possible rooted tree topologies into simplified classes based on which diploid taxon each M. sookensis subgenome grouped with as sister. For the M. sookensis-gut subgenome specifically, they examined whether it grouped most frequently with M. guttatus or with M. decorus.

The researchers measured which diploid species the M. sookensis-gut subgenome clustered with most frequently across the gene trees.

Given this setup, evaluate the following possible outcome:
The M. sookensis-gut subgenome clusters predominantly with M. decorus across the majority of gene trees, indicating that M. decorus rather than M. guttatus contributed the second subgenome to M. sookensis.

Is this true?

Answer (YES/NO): NO